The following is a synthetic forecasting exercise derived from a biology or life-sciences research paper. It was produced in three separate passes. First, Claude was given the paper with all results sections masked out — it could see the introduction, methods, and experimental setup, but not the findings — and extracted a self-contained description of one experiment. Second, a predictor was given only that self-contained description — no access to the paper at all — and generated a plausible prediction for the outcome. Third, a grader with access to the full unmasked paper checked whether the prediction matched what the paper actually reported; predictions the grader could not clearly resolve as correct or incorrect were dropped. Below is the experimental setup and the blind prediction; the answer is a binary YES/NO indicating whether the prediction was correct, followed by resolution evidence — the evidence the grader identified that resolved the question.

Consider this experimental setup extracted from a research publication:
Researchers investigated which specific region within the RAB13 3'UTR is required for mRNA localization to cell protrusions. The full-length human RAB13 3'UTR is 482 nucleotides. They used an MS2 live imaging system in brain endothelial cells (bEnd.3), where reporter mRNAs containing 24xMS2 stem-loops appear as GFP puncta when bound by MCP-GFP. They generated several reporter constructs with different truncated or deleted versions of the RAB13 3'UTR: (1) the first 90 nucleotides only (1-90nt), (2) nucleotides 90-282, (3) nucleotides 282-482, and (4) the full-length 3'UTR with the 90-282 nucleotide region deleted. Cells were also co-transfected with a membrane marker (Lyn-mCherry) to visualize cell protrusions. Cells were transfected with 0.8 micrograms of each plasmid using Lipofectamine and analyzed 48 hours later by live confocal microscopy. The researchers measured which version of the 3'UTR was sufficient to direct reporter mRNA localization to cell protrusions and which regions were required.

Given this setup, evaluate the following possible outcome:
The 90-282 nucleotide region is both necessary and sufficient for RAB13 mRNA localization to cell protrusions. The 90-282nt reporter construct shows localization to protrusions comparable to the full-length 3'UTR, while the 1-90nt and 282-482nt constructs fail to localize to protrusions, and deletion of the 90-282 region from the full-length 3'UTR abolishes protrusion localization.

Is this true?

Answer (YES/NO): YES